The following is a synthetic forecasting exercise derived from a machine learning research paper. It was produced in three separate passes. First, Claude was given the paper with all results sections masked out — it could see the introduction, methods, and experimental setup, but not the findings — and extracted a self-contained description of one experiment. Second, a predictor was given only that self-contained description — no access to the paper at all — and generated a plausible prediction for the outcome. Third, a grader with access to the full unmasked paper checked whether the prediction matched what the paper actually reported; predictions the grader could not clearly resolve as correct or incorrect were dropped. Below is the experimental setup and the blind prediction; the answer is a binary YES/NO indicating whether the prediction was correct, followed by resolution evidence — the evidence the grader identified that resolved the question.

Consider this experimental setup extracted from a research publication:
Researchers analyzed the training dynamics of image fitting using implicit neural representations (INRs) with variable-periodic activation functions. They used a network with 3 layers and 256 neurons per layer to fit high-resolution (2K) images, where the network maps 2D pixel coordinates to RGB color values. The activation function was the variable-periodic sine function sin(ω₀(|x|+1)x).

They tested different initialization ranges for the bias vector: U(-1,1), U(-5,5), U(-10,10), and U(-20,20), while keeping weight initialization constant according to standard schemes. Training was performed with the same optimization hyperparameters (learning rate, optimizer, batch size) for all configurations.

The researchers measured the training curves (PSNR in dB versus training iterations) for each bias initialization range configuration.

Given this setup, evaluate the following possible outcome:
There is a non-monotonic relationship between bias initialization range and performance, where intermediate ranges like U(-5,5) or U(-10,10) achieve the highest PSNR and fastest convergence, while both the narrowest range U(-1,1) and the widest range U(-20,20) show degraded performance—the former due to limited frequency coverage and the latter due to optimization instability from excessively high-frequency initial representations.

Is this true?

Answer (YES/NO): NO